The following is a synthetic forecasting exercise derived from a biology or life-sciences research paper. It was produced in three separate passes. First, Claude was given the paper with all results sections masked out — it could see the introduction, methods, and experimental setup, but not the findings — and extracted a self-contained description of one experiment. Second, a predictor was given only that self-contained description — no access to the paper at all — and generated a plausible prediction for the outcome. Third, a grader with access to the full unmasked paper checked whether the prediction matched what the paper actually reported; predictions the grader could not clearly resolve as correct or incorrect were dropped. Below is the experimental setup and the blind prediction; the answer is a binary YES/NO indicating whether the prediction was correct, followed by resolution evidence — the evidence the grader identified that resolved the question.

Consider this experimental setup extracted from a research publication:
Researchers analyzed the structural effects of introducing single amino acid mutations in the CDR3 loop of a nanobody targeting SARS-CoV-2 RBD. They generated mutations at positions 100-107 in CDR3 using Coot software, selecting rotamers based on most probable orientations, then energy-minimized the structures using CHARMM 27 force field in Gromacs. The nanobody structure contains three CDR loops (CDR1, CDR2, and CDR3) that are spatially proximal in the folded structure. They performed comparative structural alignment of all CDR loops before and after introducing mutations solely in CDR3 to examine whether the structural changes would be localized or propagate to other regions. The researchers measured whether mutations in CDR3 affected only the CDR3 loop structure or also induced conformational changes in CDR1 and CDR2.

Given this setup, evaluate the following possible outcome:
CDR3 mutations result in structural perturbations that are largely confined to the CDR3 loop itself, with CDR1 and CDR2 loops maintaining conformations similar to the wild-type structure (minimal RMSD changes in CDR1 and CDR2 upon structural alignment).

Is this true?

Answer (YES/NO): NO